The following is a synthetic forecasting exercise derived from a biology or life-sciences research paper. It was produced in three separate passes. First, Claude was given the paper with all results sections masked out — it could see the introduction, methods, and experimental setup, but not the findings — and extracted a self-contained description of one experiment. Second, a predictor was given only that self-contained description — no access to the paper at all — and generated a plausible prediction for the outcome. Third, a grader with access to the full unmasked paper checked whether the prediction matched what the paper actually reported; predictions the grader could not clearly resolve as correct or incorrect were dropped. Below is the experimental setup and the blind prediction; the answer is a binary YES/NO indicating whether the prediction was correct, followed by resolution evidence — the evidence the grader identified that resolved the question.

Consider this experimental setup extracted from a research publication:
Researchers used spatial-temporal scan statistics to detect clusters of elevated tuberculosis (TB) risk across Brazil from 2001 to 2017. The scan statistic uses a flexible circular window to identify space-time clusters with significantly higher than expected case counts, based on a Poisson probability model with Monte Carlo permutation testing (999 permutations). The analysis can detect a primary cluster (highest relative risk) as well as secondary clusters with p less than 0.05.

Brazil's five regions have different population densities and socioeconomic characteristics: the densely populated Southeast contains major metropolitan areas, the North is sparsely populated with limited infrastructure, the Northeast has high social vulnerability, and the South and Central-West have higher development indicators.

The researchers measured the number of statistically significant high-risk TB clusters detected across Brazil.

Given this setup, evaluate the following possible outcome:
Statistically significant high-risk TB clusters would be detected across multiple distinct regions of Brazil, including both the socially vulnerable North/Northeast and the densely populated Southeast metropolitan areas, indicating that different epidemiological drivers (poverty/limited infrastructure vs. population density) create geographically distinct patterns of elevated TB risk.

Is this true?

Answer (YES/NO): YES